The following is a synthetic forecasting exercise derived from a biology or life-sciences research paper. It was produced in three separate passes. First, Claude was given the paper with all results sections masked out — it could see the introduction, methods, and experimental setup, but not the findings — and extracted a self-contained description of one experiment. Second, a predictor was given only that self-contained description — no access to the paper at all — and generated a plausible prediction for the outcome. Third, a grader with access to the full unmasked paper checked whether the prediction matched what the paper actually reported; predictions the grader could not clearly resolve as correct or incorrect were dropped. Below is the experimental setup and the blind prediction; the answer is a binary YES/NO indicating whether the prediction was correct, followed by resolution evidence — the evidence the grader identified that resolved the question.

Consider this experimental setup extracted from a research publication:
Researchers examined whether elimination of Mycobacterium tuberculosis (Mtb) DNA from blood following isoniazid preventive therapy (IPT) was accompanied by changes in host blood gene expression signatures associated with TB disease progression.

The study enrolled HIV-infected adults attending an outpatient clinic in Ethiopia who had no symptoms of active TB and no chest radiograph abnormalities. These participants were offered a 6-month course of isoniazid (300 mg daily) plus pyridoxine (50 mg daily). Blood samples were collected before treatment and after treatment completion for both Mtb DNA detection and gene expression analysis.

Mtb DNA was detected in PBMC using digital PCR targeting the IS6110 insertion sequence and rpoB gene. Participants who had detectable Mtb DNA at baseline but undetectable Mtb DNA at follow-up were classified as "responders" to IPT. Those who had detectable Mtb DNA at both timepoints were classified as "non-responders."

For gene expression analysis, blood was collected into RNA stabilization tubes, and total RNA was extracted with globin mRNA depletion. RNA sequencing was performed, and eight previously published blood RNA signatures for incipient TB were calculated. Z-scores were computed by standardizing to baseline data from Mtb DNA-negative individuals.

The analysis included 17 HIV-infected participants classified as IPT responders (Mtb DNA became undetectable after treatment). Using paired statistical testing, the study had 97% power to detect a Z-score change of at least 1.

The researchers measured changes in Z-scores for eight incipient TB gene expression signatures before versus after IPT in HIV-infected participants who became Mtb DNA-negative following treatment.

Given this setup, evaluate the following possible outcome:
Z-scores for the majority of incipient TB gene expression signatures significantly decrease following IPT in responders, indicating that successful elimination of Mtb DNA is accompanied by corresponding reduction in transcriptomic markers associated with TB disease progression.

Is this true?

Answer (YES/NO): NO